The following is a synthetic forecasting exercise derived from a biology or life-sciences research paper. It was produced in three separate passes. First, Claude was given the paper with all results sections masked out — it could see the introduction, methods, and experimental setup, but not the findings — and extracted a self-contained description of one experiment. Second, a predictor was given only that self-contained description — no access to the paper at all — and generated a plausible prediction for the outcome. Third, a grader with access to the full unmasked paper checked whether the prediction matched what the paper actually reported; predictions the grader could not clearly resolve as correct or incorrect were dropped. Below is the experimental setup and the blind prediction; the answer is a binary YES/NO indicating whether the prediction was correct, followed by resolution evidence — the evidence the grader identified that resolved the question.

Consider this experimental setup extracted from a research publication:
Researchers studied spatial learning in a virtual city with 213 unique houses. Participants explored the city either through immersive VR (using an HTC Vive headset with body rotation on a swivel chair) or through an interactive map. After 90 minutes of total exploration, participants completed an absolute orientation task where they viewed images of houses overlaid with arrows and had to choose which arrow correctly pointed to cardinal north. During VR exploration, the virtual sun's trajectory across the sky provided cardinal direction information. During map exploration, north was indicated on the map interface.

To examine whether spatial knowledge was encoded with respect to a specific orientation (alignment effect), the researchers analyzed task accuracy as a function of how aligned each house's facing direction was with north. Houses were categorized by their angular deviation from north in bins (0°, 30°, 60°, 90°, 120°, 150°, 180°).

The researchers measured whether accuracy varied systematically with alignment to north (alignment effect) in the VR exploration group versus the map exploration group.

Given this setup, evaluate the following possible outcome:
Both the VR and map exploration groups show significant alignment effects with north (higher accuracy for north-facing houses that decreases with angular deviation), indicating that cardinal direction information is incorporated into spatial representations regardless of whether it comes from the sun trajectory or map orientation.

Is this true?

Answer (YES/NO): NO